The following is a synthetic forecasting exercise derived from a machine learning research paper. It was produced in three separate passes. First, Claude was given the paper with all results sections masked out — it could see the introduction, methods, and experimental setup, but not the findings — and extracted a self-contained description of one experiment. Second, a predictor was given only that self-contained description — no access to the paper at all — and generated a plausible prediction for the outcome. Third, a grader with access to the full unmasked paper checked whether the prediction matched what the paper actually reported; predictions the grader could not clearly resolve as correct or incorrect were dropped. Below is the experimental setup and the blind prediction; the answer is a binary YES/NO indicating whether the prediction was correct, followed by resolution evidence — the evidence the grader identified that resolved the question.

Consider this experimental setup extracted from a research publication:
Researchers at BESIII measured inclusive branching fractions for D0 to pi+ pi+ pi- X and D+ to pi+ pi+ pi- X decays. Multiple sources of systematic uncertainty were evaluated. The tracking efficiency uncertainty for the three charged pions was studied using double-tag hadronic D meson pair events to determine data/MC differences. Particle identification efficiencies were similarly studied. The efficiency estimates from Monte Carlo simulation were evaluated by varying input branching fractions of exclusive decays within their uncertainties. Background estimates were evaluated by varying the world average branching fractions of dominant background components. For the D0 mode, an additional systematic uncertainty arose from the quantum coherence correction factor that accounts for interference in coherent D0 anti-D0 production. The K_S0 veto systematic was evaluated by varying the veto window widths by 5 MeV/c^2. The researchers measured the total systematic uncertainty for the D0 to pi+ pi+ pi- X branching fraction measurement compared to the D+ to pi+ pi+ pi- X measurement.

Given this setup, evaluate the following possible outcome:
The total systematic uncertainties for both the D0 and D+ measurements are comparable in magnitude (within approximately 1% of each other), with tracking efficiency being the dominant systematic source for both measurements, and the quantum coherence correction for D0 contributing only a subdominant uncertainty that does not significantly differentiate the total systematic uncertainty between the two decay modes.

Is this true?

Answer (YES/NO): YES